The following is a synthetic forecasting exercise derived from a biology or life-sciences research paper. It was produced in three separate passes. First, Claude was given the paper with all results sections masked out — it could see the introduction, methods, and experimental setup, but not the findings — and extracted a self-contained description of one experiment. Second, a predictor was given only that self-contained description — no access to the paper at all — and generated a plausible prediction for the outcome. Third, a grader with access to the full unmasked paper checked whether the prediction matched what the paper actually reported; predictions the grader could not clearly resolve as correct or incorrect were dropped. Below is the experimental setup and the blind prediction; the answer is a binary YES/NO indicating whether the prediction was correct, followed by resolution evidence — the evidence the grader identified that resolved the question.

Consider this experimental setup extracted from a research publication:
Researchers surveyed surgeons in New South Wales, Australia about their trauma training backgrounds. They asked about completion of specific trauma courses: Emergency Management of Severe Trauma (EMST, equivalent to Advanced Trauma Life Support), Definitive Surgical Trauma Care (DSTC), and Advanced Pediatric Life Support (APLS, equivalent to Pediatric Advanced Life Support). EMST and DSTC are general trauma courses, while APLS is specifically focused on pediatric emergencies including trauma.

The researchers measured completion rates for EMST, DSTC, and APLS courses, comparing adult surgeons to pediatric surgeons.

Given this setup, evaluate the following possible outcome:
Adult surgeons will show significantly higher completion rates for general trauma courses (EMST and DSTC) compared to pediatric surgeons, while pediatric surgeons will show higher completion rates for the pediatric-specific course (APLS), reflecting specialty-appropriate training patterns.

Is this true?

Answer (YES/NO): NO